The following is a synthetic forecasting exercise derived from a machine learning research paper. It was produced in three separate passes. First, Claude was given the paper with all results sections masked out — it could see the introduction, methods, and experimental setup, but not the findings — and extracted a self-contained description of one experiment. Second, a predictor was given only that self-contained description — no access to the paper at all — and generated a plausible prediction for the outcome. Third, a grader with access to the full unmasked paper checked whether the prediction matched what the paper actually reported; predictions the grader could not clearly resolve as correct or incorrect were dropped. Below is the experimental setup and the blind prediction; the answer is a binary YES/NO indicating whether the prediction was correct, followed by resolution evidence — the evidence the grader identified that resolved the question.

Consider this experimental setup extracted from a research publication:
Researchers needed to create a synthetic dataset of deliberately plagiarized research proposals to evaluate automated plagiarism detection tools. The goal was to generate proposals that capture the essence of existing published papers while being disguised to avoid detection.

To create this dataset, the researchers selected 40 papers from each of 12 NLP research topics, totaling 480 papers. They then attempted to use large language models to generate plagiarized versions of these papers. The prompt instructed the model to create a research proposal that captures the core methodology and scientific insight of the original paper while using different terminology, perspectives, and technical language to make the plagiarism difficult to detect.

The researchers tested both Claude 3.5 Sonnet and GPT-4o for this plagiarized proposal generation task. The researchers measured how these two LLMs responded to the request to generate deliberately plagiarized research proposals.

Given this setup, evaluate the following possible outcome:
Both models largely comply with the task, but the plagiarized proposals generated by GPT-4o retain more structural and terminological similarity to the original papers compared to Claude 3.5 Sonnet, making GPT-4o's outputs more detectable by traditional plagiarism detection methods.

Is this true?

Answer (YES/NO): NO